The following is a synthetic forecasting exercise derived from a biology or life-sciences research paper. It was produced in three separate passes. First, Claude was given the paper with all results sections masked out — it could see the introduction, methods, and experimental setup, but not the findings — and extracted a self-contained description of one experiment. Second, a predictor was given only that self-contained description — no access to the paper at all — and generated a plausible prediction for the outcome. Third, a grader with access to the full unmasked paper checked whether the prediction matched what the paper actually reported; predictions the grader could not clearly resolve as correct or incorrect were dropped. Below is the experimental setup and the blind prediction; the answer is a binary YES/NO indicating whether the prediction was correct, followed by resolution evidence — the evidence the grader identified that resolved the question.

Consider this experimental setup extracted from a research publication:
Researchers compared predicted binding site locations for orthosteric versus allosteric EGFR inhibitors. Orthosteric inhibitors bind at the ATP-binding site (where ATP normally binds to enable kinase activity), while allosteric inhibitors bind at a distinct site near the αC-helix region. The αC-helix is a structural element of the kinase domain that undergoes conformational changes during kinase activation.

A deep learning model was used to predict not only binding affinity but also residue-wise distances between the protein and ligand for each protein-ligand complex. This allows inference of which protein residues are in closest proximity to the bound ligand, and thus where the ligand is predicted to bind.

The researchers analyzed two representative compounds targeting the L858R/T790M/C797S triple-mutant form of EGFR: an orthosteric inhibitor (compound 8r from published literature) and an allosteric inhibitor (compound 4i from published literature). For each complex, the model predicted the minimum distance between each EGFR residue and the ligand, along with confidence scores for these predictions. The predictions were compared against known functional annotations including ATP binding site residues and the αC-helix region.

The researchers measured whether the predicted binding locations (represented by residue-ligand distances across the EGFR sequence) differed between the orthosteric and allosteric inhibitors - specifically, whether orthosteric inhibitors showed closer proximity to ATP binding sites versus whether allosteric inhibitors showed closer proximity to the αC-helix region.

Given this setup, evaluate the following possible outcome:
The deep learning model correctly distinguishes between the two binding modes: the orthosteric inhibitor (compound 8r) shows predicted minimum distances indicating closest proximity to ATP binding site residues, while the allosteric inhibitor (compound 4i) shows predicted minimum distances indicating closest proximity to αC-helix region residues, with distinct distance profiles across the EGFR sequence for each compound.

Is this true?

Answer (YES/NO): YES